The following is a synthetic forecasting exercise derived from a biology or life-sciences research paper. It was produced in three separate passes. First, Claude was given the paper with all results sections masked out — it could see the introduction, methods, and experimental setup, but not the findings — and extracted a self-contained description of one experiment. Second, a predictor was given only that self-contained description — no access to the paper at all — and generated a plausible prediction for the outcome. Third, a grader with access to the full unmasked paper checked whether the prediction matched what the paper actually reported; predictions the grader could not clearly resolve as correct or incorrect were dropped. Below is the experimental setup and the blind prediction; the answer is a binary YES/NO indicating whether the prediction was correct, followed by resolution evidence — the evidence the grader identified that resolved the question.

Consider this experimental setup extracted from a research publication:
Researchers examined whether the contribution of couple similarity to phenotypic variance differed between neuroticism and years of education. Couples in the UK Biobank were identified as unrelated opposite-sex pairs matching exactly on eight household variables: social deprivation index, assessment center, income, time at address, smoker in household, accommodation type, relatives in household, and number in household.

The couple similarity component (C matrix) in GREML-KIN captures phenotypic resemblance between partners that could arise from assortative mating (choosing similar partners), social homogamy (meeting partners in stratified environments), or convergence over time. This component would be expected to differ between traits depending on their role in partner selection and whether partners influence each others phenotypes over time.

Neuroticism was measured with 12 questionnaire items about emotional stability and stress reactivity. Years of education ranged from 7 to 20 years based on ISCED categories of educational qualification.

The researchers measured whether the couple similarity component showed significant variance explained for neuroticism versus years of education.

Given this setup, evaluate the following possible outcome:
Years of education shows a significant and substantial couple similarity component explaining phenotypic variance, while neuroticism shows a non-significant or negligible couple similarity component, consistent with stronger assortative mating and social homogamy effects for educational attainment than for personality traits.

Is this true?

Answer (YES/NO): YES